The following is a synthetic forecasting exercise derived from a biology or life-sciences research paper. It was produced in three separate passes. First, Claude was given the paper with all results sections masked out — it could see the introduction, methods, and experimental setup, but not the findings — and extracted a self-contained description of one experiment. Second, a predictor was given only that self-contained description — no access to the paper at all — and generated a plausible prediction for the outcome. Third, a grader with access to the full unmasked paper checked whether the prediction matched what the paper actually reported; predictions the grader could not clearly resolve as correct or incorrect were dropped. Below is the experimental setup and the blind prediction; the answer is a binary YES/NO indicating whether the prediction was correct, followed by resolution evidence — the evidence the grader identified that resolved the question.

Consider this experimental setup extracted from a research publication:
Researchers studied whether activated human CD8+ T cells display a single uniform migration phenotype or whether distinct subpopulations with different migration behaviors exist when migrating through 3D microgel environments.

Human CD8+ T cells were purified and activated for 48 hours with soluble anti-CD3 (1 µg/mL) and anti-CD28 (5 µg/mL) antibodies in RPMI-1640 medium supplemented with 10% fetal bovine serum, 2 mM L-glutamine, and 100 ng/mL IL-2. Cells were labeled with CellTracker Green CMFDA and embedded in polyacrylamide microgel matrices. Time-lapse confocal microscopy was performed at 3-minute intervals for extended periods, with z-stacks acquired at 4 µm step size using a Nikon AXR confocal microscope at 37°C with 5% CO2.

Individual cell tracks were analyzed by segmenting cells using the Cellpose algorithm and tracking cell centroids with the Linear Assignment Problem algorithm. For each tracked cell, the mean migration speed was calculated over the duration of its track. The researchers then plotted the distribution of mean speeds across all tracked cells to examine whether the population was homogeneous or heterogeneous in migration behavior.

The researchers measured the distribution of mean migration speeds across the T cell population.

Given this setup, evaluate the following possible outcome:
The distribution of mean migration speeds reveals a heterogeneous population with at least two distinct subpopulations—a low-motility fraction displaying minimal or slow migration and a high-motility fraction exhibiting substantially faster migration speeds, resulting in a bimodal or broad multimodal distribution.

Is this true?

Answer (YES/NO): YES